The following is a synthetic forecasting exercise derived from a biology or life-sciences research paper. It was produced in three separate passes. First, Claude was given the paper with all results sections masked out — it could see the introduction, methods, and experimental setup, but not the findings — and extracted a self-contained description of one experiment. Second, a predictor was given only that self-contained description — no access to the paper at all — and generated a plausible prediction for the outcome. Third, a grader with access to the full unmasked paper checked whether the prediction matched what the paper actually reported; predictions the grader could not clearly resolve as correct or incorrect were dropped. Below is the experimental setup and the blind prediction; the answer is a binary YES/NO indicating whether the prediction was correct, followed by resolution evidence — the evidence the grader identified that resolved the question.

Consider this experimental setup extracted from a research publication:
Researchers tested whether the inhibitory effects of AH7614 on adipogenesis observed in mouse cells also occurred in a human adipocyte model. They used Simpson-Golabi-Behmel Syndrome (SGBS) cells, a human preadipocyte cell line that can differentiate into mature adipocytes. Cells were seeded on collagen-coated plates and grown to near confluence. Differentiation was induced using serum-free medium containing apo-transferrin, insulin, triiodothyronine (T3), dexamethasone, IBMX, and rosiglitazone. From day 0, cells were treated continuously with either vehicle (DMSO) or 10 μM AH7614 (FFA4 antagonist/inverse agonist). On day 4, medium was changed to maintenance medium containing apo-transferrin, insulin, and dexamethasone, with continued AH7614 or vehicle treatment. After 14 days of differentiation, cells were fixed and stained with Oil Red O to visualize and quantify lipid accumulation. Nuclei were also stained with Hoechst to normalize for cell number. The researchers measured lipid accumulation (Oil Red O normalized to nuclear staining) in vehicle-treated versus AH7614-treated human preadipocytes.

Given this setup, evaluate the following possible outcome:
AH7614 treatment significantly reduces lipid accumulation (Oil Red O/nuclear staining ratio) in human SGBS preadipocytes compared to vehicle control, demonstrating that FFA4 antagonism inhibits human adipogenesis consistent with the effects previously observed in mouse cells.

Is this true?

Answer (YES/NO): YES